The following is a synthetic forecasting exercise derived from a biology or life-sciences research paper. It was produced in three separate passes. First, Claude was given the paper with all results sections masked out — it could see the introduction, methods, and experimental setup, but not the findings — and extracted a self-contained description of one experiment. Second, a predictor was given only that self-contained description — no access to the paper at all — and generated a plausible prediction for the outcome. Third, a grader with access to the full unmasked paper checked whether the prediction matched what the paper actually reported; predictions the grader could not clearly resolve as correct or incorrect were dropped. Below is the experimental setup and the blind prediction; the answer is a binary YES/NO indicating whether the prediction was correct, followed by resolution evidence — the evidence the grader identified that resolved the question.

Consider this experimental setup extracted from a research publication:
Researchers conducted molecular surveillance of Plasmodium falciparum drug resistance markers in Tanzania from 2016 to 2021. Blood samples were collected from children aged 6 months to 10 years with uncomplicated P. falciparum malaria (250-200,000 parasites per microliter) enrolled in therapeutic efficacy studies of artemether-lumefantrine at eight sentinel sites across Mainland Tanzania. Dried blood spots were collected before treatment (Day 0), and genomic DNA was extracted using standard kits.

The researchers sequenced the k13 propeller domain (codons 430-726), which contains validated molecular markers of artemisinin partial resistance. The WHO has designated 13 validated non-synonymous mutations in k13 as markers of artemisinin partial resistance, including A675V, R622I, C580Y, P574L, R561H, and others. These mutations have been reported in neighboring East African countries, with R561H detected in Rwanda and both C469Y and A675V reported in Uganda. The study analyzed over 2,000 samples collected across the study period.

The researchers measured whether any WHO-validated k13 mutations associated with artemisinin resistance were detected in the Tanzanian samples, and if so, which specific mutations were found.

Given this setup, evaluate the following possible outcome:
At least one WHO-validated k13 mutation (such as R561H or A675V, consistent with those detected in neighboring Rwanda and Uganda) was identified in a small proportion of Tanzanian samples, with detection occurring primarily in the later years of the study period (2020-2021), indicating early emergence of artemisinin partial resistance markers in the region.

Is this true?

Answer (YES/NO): NO